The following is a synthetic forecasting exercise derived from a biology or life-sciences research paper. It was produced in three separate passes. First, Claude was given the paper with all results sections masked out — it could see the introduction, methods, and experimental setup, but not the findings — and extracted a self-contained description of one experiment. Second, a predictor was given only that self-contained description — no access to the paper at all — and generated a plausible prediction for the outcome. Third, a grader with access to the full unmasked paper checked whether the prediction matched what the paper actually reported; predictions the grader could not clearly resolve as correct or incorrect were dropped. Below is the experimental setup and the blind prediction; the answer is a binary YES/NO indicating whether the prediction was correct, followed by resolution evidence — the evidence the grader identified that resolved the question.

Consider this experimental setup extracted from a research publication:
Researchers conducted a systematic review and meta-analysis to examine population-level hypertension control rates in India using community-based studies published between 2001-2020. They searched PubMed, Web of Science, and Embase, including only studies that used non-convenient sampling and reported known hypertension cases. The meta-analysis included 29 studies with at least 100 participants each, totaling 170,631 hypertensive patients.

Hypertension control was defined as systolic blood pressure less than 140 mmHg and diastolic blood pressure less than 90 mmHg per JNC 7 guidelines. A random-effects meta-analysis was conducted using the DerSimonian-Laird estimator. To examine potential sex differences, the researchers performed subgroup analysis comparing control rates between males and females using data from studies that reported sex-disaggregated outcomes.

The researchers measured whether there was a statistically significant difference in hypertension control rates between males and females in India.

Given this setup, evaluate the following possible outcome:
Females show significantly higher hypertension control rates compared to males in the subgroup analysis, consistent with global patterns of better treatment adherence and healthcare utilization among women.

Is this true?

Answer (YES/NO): NO